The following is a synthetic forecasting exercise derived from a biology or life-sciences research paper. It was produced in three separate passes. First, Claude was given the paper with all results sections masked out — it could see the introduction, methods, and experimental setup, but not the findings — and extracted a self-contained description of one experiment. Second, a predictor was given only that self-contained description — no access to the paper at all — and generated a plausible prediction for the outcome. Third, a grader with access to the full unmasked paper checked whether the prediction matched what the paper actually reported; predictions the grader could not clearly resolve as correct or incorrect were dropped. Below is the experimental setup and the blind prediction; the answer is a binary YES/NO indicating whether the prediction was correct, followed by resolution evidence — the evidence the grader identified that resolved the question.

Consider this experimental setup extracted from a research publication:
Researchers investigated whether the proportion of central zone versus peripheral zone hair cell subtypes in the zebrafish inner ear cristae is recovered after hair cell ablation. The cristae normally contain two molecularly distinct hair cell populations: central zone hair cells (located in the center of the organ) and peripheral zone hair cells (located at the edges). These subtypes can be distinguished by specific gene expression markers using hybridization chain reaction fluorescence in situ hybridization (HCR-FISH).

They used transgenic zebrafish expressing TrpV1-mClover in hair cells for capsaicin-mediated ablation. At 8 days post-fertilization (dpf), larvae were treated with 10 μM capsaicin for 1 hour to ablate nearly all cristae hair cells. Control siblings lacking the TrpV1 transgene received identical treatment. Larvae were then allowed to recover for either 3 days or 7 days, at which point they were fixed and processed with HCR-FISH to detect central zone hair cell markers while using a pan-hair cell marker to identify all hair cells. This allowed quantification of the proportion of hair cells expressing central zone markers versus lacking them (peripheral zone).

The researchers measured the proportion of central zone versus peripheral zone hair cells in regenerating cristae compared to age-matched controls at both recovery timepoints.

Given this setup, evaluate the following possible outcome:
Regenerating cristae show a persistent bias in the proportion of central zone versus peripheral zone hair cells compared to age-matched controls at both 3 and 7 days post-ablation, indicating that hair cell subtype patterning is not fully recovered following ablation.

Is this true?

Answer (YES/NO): NO